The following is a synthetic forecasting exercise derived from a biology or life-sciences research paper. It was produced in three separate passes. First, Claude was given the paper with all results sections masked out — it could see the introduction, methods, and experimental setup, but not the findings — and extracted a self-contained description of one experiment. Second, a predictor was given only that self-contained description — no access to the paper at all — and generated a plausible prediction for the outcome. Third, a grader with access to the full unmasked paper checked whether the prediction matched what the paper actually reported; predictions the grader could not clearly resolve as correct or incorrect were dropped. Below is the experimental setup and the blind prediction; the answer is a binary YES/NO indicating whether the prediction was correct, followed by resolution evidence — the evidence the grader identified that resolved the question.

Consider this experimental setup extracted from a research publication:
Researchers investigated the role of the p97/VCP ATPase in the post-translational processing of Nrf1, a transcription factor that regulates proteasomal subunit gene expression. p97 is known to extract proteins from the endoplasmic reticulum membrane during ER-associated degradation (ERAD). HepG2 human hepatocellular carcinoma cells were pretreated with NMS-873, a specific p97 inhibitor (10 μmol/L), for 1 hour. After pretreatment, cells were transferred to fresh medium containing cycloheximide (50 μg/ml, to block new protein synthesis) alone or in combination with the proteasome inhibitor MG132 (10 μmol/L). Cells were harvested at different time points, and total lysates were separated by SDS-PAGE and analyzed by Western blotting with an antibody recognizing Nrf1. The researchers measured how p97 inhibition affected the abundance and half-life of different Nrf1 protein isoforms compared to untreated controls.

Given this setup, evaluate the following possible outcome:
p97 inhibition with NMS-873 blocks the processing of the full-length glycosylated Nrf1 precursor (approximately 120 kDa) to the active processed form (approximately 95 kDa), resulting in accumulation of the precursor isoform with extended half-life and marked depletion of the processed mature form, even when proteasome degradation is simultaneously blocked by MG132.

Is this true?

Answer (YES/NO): NO